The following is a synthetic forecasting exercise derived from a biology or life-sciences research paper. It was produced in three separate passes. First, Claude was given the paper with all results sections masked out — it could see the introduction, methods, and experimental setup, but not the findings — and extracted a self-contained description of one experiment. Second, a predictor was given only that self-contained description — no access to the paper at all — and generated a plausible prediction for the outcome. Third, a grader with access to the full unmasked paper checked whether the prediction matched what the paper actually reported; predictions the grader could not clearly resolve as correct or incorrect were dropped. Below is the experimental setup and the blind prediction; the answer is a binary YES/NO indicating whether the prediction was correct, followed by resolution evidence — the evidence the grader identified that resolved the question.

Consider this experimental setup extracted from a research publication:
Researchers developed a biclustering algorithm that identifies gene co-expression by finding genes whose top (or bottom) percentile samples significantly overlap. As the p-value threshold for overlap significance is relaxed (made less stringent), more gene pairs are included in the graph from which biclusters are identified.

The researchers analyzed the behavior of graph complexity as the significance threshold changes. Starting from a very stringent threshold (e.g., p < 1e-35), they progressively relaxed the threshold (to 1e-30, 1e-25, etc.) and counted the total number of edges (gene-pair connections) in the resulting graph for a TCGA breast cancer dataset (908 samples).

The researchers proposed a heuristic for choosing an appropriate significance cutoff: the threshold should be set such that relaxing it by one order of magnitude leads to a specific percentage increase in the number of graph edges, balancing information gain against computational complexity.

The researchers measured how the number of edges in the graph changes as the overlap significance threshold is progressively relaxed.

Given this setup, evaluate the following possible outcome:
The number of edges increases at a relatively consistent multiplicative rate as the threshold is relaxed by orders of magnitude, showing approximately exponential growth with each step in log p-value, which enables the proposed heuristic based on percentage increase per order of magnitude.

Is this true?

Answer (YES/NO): NO